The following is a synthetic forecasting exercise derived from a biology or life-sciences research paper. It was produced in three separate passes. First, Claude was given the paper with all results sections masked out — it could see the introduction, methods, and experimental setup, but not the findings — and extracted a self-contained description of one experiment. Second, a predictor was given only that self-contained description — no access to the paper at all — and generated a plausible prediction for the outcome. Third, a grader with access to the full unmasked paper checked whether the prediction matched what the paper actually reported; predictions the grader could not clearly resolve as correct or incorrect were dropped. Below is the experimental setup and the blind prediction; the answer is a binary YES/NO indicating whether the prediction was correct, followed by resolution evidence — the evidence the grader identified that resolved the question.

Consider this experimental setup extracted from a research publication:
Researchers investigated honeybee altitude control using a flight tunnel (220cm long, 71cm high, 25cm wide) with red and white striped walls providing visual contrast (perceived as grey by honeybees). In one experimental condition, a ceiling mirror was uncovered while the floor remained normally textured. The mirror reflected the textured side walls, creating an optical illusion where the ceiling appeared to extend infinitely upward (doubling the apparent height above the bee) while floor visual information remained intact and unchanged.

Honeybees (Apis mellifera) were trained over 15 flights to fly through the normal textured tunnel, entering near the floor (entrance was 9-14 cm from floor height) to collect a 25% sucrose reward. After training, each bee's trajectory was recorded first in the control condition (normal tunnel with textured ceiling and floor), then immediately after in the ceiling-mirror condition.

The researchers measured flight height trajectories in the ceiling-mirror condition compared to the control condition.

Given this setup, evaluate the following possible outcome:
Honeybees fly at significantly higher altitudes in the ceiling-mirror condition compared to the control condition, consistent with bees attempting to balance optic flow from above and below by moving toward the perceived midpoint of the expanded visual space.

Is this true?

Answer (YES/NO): NO